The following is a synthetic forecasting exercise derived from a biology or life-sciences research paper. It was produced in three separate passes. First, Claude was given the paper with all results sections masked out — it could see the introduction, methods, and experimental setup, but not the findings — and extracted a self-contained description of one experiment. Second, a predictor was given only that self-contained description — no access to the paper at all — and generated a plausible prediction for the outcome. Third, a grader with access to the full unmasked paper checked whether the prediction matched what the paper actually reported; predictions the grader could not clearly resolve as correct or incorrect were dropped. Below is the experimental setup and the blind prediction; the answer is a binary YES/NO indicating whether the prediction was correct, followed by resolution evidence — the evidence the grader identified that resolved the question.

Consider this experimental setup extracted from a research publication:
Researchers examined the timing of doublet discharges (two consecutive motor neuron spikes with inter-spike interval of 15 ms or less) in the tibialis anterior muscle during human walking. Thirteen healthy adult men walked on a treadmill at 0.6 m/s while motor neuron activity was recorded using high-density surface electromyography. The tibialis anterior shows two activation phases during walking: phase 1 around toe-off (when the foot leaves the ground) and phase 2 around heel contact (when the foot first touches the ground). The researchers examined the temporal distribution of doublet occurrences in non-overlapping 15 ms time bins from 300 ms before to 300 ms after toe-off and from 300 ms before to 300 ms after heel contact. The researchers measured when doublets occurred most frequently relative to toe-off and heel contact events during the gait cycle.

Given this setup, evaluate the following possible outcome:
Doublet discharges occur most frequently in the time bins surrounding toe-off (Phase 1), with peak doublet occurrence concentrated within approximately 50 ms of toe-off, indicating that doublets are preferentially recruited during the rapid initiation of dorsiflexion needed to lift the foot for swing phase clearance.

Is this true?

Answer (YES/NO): NO